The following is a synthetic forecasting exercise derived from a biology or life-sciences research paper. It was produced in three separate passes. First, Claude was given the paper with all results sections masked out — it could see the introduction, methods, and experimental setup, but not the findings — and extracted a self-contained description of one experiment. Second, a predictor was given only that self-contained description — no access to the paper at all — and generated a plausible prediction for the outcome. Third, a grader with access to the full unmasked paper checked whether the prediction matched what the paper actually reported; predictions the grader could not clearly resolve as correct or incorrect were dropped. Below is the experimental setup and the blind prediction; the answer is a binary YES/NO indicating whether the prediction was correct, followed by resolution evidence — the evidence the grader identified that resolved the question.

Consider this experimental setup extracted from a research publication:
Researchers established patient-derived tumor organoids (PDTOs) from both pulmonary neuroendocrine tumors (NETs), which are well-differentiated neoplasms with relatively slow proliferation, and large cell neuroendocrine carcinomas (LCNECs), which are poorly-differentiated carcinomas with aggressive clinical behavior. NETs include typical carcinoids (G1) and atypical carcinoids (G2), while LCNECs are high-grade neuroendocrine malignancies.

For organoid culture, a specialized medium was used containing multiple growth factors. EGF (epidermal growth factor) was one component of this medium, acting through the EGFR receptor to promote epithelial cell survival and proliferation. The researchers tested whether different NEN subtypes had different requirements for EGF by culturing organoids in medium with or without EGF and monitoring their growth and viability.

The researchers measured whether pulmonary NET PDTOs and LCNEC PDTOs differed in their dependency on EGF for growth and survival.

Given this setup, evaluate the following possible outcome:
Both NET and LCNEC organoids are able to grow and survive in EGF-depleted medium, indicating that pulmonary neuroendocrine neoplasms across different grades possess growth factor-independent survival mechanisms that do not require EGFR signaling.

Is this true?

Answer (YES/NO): NO